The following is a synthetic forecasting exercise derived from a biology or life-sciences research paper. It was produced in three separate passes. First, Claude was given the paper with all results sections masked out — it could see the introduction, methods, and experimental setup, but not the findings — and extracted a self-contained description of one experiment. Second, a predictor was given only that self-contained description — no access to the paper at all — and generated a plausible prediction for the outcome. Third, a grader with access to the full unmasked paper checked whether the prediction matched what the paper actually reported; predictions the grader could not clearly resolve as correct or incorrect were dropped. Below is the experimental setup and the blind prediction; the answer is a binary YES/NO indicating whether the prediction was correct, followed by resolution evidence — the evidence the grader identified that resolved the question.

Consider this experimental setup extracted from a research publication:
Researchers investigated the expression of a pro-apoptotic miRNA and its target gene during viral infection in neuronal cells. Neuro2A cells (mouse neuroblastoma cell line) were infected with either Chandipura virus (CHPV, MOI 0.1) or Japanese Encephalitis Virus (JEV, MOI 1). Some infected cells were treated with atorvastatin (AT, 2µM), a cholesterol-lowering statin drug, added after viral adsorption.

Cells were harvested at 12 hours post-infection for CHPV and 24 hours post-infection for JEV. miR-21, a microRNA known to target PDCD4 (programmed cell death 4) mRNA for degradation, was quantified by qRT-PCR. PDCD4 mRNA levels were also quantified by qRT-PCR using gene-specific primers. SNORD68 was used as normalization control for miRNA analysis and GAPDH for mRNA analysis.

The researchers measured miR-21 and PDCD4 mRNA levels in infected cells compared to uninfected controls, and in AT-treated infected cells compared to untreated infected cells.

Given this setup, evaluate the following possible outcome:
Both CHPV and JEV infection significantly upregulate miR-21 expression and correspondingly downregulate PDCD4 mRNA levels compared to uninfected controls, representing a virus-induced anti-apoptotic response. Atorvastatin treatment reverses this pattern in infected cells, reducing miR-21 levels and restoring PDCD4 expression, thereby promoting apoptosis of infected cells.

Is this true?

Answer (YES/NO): NO